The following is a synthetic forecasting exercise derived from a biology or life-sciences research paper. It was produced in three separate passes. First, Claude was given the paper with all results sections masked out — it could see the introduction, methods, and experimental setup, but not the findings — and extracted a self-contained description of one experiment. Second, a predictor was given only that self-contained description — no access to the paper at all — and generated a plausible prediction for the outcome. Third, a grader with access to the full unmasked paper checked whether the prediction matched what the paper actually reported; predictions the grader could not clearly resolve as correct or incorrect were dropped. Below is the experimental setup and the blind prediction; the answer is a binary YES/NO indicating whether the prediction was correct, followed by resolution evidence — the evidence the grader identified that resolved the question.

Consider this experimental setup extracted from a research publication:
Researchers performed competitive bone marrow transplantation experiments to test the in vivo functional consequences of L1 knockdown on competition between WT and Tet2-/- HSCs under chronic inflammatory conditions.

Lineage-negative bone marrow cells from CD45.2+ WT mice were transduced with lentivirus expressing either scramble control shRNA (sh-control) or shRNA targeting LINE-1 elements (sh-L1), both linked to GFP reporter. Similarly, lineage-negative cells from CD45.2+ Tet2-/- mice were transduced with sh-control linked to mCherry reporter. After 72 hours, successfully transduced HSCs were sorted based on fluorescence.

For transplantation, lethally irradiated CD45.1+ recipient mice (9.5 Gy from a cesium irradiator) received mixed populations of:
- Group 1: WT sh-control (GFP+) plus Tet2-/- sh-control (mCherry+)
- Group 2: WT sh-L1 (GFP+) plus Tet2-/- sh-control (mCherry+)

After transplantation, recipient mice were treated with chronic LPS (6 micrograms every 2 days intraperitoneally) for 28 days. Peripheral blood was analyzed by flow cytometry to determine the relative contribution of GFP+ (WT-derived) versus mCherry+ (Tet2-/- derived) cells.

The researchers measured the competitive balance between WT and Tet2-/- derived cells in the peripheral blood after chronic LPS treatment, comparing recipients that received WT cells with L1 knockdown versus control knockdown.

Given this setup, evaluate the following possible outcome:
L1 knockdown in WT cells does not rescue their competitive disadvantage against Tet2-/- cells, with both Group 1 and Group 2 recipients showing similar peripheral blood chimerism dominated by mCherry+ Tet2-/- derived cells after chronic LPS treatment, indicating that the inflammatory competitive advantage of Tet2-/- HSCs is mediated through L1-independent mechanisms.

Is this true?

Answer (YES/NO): NO